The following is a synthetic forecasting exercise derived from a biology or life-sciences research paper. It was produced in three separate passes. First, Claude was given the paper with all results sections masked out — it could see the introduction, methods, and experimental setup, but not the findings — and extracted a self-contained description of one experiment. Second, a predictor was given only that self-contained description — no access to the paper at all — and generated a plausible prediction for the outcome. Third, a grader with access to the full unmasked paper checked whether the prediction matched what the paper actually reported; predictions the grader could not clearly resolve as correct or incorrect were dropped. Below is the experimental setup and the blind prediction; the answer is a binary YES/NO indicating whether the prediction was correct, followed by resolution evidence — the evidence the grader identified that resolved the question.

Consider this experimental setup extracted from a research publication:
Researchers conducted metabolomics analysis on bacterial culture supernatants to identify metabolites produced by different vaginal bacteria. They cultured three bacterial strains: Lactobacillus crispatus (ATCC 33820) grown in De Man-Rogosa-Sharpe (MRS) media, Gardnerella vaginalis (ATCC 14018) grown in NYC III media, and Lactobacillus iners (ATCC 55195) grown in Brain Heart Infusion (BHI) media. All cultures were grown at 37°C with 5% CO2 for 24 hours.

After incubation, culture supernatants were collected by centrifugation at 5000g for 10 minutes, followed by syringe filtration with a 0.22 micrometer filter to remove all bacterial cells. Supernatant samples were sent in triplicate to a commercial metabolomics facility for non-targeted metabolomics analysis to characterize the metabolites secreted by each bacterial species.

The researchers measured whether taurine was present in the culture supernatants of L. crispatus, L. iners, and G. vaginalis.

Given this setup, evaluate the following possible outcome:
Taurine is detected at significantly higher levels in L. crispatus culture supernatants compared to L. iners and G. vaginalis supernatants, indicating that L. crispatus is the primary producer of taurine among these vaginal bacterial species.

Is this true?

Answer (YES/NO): YES